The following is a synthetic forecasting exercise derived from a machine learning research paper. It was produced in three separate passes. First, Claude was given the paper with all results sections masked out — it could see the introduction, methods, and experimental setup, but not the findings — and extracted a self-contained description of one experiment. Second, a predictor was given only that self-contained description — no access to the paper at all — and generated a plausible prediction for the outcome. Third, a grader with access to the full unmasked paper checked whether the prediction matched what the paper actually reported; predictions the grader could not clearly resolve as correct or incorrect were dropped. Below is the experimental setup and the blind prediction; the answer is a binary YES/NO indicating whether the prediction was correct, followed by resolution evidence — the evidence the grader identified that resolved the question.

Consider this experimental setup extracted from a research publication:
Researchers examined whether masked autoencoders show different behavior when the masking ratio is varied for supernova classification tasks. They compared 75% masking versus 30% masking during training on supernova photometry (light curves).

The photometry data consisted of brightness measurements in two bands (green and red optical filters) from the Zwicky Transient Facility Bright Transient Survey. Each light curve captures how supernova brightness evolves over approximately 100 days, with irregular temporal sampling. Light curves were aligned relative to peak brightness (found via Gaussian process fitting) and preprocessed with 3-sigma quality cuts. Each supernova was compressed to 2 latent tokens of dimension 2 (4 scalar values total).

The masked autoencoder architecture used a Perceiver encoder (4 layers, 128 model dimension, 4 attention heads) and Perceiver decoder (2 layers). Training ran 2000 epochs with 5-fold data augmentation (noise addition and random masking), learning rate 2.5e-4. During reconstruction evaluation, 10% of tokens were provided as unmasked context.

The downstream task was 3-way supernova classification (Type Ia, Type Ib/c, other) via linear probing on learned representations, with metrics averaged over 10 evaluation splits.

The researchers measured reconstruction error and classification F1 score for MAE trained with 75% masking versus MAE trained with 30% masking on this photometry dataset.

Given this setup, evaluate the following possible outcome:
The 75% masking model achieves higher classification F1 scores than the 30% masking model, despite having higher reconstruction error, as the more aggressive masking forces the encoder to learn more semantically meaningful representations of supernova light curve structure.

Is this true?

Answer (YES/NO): NO